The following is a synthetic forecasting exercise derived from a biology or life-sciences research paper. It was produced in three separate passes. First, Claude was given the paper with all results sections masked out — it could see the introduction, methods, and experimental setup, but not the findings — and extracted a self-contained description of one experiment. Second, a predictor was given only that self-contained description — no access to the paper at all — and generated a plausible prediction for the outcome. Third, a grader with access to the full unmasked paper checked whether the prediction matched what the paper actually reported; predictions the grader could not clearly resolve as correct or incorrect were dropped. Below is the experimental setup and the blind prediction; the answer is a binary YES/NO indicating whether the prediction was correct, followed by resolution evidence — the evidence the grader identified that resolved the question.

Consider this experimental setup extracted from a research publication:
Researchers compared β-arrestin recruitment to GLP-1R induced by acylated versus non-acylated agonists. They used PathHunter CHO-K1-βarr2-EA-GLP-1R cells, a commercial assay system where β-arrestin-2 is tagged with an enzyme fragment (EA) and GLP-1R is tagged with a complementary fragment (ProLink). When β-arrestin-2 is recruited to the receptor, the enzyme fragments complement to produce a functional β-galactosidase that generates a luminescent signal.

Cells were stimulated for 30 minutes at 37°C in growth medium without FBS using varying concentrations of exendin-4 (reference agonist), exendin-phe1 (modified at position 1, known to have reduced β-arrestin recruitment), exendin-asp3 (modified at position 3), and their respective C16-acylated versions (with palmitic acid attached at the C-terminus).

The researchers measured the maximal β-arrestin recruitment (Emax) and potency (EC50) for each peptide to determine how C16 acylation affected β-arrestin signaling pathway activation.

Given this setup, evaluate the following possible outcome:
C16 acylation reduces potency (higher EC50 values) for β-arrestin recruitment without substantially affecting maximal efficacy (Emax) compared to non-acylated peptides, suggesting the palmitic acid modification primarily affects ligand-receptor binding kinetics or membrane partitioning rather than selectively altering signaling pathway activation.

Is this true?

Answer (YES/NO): NO